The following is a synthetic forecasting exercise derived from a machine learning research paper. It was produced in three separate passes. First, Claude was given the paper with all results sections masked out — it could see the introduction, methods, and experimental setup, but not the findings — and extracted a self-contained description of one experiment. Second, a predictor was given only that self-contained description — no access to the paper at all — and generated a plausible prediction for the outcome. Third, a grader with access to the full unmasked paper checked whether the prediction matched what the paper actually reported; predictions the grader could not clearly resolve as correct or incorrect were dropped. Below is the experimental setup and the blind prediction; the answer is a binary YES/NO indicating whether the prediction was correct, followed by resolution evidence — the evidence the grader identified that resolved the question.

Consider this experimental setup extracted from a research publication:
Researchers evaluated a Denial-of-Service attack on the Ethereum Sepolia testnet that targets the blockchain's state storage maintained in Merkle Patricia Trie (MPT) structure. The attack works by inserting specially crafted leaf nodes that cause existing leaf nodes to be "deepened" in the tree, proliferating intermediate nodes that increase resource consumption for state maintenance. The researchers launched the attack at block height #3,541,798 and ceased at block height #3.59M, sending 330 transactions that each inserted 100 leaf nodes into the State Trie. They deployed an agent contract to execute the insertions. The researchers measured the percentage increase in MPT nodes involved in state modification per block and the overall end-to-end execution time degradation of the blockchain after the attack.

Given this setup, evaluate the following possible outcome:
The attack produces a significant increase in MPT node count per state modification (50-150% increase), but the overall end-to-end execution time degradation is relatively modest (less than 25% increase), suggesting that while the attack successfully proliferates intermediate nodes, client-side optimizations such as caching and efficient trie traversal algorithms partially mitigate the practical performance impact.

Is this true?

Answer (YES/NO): NO